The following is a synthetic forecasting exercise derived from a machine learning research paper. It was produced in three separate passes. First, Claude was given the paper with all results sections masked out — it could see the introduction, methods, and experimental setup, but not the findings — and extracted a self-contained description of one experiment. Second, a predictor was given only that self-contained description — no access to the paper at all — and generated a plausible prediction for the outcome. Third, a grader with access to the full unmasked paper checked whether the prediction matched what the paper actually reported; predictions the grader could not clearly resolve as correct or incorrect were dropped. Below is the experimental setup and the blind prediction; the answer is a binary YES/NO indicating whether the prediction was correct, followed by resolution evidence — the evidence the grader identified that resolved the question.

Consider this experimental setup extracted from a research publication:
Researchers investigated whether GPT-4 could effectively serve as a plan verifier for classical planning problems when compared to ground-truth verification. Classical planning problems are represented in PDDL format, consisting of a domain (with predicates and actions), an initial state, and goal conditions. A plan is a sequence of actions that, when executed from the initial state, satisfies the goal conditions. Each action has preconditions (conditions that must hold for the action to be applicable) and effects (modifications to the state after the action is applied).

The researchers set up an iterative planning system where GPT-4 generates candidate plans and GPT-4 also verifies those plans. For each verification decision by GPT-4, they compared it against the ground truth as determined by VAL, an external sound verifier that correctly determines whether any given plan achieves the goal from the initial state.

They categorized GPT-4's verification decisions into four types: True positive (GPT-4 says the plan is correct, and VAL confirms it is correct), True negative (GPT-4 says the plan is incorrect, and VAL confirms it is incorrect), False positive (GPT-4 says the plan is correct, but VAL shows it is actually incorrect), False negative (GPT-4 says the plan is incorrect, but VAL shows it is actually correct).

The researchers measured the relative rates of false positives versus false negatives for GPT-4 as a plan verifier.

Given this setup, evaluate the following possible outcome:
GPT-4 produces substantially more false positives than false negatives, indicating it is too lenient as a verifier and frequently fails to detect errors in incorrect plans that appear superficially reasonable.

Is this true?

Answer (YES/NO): YES